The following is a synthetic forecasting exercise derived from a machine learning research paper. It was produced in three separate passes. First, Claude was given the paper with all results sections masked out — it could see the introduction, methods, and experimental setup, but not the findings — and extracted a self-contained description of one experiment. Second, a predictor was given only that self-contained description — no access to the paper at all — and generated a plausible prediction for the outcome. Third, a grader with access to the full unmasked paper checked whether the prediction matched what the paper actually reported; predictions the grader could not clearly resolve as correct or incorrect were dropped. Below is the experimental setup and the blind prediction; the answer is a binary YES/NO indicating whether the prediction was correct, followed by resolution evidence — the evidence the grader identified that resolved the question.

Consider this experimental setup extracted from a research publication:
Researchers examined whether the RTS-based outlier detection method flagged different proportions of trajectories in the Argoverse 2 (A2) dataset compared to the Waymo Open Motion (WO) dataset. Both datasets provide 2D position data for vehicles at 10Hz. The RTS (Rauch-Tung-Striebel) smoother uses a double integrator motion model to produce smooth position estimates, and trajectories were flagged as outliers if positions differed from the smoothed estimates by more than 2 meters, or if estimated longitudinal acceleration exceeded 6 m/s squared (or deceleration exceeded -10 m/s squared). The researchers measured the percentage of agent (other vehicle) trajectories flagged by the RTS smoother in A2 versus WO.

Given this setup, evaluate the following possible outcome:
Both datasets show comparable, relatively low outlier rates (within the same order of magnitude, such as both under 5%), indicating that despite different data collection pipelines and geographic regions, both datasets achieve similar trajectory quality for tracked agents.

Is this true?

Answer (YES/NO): NO